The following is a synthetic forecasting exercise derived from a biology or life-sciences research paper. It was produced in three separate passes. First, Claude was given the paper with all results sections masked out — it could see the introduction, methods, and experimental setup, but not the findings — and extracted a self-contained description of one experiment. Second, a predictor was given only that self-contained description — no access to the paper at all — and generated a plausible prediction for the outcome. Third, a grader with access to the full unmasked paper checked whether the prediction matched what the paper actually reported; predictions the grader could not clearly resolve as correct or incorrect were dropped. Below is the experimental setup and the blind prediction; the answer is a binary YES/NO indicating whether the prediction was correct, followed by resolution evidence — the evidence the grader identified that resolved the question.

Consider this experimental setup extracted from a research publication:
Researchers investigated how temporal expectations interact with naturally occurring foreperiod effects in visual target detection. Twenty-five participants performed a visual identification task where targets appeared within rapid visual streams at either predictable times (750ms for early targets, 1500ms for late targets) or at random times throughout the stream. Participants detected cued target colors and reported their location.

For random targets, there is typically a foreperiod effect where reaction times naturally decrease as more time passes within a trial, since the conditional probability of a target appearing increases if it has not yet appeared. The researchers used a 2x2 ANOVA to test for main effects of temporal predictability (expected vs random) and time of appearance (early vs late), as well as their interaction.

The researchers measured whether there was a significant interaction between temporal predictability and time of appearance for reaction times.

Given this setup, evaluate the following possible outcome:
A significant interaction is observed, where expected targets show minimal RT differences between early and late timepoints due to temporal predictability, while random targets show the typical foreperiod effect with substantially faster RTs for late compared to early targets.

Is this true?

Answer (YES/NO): NO